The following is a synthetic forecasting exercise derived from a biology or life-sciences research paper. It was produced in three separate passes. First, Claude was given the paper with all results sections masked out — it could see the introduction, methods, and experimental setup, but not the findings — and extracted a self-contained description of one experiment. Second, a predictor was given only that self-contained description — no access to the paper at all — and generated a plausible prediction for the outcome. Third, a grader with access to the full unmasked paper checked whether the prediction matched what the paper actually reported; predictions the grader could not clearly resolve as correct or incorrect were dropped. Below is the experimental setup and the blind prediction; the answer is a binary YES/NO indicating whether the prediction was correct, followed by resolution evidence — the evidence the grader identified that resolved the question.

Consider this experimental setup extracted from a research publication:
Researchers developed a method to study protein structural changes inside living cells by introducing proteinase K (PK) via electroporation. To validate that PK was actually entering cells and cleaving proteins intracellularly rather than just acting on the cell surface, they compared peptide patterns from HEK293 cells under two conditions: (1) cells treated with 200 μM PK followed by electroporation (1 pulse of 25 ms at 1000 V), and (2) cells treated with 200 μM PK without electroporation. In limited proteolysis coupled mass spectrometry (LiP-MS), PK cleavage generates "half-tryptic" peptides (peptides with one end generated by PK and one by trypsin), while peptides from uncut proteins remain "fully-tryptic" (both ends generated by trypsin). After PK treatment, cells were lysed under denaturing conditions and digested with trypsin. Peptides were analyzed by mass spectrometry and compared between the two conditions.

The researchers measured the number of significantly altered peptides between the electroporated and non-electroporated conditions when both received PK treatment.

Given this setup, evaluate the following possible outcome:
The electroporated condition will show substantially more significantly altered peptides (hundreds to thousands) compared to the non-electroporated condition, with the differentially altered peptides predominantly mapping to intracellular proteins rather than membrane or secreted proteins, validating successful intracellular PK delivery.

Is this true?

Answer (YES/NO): YES